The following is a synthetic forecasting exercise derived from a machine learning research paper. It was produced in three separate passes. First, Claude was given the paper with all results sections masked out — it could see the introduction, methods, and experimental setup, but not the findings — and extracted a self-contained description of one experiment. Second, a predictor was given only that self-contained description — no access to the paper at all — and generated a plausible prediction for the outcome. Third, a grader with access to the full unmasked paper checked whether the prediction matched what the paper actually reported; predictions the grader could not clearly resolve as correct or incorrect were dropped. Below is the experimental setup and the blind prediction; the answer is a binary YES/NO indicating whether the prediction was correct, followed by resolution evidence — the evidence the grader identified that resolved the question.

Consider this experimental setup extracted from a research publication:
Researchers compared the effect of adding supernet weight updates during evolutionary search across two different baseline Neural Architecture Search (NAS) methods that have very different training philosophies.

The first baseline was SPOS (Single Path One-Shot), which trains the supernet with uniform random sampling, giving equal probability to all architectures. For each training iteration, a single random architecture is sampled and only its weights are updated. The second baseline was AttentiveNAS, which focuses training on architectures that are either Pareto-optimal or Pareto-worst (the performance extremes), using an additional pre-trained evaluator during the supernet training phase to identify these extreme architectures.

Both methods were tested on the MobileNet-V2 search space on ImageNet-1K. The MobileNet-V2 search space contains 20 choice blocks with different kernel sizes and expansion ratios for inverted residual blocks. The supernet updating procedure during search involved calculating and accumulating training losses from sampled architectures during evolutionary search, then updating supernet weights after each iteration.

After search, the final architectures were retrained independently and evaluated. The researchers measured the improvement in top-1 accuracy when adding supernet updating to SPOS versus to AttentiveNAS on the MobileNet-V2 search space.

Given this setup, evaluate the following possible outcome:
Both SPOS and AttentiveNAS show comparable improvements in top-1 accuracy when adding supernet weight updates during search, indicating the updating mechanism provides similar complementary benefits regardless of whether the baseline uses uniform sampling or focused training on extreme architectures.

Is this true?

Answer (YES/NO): NO